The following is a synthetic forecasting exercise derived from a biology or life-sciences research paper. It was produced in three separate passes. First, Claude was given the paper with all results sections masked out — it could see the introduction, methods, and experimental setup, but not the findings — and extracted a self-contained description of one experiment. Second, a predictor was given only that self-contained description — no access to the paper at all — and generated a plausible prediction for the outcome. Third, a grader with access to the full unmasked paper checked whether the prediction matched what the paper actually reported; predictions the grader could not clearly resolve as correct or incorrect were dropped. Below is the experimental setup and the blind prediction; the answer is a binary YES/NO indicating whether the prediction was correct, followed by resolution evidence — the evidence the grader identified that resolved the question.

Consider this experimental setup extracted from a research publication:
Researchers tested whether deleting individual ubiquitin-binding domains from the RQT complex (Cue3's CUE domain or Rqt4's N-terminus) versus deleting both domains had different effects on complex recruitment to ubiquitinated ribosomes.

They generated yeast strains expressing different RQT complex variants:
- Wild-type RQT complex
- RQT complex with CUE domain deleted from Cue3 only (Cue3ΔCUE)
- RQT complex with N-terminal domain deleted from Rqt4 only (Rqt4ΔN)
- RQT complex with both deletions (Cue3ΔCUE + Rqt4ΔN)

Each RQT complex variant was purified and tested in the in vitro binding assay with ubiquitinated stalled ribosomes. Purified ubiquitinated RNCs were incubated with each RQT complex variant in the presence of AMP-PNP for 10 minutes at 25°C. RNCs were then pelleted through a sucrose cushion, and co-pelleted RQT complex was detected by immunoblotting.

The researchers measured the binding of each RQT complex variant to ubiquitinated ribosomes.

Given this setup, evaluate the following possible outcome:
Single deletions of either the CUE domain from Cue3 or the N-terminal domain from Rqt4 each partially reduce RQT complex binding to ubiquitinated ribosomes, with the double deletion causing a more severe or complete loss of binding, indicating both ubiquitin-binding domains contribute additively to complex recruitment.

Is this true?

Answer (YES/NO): YES